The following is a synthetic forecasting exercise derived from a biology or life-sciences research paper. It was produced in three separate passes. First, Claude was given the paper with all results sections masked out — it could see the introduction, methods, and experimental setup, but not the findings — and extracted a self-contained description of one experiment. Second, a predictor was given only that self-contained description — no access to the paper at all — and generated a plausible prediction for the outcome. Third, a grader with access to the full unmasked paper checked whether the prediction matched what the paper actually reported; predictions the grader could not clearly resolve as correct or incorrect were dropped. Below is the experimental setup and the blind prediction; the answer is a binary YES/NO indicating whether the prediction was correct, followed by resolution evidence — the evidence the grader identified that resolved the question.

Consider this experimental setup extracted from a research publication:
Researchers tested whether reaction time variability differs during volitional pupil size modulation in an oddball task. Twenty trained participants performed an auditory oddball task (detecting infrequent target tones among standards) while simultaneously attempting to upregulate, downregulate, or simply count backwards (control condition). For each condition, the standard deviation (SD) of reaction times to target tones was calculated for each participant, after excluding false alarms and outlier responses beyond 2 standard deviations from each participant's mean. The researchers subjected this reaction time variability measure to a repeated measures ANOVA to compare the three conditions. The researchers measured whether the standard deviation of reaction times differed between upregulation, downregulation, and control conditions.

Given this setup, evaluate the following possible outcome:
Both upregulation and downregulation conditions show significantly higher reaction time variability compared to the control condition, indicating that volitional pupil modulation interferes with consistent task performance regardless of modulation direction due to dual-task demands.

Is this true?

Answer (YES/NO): NO